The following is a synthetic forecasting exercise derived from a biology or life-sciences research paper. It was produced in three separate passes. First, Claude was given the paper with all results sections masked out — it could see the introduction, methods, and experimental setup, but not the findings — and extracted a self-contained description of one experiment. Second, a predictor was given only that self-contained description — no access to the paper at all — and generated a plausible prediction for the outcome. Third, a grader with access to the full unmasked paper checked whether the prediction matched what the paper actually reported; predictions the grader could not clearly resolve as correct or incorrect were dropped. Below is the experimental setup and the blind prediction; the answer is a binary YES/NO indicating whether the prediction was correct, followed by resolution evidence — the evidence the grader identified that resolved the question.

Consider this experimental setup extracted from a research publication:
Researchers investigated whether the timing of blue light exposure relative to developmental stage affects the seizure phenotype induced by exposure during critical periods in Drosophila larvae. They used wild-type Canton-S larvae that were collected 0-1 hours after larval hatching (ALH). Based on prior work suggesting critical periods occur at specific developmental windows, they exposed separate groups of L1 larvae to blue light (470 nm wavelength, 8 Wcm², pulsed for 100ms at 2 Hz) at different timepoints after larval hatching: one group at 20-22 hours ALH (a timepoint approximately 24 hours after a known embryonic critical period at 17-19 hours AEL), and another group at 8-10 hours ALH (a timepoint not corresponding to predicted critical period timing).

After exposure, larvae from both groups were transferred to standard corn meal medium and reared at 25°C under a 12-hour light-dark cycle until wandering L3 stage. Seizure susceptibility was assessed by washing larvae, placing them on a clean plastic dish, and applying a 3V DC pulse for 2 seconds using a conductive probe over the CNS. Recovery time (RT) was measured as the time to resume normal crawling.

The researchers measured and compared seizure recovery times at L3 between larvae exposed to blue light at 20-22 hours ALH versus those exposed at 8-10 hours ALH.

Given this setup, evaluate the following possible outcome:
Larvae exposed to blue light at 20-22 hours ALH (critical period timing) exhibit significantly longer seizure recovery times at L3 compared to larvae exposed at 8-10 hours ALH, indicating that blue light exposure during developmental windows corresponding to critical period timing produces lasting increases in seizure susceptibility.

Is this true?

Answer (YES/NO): YES